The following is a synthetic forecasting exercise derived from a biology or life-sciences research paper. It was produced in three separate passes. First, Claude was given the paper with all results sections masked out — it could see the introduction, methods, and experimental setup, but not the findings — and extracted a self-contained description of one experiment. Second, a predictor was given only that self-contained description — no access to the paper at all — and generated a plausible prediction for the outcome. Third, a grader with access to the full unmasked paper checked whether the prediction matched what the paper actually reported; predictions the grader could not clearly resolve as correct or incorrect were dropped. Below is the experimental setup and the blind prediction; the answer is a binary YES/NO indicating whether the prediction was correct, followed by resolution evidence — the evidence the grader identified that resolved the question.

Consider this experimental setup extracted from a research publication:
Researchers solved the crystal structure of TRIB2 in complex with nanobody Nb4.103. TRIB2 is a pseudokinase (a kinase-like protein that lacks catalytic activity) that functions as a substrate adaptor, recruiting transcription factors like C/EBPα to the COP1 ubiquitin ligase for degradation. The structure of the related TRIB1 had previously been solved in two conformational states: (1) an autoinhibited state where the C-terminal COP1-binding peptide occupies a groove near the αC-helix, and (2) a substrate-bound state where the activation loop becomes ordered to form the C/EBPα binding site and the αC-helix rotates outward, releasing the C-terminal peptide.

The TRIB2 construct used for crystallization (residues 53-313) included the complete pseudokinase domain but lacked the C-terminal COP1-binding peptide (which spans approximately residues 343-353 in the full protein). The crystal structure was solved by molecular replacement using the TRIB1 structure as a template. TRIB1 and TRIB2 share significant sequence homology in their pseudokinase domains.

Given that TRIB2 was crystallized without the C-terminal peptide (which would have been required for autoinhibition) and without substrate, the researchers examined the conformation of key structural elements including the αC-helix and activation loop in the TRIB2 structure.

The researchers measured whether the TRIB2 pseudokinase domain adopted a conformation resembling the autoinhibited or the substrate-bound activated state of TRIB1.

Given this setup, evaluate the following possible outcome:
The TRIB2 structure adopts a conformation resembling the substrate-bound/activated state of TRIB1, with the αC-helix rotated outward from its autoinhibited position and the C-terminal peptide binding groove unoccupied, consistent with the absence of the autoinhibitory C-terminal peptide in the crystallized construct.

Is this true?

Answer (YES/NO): YES